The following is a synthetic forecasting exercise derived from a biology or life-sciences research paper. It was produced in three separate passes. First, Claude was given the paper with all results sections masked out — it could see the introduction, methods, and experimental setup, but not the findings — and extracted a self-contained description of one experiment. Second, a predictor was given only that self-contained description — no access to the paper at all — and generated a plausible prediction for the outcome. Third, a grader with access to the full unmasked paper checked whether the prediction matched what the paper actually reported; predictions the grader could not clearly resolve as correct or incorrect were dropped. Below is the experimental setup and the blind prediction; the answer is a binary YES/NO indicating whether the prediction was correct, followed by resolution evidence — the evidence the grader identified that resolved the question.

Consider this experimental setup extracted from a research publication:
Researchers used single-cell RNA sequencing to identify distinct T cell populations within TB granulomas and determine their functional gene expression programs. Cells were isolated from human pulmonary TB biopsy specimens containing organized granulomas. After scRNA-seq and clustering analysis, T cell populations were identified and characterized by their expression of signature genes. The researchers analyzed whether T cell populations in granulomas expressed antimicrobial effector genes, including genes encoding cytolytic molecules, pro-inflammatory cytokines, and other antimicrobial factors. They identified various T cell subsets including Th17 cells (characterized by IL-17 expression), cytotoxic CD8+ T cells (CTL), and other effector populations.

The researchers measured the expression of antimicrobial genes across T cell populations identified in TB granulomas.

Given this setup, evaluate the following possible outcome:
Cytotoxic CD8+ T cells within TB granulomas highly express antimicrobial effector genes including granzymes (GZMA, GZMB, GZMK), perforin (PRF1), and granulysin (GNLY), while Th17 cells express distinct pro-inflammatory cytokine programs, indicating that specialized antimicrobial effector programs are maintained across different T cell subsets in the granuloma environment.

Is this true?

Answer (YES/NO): NO